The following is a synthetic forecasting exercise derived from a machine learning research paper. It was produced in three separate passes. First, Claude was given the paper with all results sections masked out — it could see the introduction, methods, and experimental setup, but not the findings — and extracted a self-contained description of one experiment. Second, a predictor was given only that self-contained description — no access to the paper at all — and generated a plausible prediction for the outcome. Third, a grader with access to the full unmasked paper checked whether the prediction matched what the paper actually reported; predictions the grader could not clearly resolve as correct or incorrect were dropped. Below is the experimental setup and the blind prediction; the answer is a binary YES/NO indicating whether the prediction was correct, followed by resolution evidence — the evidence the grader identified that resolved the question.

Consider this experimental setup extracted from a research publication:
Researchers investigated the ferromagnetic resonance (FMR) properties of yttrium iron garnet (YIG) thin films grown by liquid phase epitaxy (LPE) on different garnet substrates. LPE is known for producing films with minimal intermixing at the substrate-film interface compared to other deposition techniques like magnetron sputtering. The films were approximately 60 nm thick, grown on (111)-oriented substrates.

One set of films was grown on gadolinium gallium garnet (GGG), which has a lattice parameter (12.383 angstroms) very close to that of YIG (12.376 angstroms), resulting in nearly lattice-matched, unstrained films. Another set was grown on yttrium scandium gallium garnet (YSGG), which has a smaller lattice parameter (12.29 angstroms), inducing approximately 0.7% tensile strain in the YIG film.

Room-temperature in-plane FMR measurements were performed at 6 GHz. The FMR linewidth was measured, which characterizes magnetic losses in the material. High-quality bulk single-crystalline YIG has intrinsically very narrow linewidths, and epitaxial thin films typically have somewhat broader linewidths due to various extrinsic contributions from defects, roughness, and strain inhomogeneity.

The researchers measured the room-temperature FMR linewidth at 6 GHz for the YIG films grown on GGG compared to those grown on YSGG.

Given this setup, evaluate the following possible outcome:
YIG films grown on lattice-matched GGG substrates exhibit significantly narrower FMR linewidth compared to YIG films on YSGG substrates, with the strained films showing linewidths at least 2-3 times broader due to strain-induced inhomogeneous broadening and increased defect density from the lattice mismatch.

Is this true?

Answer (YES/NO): NO